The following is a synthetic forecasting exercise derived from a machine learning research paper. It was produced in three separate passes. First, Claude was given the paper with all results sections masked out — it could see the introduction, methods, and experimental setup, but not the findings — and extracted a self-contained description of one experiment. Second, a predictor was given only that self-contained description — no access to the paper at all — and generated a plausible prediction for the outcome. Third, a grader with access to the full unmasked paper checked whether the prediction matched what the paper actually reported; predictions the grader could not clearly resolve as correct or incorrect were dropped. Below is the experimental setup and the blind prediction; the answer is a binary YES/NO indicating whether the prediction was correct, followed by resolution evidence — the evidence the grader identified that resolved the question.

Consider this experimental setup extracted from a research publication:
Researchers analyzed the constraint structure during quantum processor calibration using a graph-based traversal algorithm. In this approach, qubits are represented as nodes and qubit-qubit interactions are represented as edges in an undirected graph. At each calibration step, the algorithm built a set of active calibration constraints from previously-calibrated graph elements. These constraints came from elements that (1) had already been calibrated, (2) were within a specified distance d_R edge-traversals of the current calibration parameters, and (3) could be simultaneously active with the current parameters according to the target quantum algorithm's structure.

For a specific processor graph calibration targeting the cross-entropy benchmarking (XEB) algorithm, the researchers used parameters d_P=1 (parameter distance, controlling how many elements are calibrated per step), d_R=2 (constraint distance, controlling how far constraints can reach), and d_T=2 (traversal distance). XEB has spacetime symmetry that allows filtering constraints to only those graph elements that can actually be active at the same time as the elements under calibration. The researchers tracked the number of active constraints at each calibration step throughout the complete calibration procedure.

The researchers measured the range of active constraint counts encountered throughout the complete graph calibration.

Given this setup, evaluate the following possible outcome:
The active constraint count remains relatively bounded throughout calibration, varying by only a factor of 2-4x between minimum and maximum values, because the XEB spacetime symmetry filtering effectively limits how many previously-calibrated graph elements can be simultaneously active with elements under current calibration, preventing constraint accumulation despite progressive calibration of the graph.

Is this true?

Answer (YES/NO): NO